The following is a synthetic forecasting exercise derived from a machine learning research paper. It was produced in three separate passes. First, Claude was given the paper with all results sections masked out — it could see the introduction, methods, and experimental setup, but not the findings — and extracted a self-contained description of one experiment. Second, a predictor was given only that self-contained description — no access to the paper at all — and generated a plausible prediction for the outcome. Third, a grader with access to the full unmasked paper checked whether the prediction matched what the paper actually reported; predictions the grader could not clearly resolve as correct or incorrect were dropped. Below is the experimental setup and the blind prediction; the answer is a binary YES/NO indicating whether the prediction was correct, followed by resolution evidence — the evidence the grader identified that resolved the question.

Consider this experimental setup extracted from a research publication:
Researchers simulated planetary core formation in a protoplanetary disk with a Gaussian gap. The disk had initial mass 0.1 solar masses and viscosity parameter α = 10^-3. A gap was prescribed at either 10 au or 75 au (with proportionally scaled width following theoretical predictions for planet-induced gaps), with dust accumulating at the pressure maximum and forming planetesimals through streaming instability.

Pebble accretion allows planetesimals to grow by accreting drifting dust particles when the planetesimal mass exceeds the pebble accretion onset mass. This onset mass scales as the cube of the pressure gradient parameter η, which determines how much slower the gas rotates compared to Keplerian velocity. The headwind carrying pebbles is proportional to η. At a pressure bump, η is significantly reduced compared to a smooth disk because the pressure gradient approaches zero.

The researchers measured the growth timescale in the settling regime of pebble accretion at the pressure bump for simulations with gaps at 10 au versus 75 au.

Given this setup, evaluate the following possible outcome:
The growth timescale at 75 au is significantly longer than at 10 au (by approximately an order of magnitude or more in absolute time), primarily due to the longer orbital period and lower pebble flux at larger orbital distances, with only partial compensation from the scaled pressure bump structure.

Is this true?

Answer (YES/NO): NO